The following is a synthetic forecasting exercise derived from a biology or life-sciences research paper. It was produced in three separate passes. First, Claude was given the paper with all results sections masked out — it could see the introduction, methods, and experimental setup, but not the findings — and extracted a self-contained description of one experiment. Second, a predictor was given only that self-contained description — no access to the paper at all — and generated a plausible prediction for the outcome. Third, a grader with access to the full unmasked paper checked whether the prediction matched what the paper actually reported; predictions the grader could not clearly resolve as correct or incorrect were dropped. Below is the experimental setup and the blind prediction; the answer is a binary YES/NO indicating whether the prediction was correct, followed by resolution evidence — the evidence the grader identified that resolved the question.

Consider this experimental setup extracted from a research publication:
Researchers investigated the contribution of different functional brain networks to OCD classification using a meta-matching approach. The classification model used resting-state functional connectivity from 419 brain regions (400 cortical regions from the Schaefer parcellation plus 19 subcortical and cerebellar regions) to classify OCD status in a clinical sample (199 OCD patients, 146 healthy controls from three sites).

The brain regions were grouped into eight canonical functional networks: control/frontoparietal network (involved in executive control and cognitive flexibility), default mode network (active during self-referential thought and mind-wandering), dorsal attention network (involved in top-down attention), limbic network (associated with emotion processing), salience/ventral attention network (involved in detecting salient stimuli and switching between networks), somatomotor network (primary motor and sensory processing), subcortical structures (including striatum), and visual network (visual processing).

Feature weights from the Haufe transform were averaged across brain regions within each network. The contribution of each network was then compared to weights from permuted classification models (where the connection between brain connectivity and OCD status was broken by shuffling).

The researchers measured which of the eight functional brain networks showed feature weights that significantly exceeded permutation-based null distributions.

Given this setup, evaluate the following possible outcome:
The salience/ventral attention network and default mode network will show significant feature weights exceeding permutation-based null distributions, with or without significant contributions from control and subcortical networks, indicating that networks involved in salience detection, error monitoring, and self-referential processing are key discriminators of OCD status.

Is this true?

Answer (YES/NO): YES